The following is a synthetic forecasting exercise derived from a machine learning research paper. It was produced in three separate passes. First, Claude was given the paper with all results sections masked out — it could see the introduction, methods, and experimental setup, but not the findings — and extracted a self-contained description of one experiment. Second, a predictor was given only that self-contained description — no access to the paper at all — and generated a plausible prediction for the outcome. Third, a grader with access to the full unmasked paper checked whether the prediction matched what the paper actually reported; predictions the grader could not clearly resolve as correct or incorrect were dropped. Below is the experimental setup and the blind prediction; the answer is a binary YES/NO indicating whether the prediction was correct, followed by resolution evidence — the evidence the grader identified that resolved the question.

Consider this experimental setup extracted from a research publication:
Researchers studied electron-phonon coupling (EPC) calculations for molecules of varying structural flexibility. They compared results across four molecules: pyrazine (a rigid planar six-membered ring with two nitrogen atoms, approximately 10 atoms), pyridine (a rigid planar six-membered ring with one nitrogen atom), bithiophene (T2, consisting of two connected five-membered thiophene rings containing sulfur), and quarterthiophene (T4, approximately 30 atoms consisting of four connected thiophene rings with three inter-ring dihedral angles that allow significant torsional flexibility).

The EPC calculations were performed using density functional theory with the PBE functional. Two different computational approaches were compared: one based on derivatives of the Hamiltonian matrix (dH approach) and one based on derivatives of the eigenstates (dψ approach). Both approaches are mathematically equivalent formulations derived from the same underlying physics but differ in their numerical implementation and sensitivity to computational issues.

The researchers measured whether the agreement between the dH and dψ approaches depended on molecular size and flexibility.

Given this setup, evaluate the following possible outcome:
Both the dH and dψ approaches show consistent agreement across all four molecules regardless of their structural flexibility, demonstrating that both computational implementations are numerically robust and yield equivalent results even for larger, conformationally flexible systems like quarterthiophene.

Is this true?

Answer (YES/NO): NO